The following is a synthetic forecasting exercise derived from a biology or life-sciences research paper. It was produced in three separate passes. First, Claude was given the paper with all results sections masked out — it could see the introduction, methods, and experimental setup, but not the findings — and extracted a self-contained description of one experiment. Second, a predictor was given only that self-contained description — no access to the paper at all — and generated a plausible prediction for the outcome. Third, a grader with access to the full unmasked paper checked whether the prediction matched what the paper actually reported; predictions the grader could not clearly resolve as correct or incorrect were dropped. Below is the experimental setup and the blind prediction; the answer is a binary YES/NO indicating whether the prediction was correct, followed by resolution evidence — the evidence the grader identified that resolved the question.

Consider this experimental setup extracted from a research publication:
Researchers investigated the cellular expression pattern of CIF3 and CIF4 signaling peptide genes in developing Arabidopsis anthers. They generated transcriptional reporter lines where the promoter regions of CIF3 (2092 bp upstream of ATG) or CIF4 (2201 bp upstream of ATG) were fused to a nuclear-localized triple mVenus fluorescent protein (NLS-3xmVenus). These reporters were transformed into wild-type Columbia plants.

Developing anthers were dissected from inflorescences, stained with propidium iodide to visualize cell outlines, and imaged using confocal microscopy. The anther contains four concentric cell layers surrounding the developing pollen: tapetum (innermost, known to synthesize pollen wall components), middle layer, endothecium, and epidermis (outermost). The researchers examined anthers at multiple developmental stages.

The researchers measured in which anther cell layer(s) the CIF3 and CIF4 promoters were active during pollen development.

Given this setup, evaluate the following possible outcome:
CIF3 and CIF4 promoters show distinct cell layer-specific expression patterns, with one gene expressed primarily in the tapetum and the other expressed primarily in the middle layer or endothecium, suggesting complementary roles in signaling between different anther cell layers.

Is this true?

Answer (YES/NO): NO